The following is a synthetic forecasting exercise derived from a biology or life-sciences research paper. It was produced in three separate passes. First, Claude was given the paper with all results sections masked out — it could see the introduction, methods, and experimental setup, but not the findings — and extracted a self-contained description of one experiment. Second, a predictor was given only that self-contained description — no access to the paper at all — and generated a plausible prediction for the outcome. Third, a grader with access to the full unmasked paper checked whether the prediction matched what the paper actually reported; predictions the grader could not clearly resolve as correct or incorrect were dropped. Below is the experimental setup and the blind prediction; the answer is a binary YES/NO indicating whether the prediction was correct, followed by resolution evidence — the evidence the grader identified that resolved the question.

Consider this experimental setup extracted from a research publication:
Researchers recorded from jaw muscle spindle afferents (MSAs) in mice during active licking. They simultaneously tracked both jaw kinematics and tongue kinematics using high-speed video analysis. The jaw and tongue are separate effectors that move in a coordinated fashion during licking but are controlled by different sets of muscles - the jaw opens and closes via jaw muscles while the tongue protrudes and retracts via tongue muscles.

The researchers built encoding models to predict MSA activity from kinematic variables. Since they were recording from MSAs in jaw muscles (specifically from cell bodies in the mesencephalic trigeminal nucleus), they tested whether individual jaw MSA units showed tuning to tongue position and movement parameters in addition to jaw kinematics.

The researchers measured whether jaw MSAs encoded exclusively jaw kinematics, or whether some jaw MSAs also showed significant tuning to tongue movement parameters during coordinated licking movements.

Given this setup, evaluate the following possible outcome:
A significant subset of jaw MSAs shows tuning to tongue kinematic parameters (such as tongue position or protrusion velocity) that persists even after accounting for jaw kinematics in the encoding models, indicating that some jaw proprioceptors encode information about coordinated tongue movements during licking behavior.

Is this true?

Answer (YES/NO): YES